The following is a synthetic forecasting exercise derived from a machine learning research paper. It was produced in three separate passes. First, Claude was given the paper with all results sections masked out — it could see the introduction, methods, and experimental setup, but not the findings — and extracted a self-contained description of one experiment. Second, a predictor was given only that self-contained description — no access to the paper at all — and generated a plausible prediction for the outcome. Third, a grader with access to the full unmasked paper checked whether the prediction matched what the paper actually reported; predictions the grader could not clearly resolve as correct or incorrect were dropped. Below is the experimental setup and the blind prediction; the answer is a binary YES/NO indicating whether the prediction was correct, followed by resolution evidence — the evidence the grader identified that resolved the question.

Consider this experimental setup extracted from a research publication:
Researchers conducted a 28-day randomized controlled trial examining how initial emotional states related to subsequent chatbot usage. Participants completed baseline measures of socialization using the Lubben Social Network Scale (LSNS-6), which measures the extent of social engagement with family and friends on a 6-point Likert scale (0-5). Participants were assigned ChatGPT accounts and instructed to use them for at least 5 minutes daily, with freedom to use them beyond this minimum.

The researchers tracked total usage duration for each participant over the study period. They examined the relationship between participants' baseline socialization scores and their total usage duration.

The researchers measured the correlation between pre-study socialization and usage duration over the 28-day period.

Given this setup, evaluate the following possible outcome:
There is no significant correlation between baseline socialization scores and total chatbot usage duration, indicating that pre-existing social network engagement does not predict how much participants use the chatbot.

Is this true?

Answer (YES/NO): NO